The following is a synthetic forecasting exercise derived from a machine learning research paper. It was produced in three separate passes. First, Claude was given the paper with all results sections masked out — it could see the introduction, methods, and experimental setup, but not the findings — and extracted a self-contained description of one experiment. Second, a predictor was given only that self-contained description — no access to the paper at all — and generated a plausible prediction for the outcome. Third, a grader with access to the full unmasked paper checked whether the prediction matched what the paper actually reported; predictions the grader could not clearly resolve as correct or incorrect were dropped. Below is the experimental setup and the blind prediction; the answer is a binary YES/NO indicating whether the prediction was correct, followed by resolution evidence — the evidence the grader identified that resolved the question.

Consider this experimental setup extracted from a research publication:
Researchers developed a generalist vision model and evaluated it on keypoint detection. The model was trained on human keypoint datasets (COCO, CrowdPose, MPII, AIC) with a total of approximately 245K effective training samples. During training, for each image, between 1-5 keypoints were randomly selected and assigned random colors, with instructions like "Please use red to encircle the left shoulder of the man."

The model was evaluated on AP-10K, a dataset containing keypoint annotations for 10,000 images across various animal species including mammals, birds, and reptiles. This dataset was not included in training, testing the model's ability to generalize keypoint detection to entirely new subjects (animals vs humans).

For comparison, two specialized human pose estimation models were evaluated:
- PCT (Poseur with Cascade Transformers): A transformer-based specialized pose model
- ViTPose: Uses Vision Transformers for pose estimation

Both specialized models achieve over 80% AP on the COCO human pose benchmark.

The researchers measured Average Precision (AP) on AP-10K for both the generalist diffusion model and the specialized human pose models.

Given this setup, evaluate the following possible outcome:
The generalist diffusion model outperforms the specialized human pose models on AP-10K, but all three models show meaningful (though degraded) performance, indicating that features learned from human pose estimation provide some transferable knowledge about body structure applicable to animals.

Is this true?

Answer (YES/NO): YES